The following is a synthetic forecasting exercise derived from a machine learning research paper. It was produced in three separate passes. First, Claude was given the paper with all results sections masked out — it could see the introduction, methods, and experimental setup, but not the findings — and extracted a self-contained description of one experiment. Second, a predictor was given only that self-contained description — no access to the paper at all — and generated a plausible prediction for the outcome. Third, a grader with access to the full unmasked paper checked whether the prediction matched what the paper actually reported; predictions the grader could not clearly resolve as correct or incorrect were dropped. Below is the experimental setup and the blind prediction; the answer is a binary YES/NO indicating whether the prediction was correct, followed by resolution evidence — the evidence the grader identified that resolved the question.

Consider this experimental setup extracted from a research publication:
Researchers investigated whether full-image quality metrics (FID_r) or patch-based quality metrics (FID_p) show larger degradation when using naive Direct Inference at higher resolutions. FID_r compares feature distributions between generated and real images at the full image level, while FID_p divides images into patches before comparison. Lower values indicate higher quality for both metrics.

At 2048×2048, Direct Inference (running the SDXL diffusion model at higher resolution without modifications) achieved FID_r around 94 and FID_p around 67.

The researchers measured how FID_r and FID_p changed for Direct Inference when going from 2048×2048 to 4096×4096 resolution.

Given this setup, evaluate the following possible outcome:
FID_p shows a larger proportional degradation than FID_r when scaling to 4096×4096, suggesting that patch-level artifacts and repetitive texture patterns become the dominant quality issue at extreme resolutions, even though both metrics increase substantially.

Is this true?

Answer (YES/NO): NO